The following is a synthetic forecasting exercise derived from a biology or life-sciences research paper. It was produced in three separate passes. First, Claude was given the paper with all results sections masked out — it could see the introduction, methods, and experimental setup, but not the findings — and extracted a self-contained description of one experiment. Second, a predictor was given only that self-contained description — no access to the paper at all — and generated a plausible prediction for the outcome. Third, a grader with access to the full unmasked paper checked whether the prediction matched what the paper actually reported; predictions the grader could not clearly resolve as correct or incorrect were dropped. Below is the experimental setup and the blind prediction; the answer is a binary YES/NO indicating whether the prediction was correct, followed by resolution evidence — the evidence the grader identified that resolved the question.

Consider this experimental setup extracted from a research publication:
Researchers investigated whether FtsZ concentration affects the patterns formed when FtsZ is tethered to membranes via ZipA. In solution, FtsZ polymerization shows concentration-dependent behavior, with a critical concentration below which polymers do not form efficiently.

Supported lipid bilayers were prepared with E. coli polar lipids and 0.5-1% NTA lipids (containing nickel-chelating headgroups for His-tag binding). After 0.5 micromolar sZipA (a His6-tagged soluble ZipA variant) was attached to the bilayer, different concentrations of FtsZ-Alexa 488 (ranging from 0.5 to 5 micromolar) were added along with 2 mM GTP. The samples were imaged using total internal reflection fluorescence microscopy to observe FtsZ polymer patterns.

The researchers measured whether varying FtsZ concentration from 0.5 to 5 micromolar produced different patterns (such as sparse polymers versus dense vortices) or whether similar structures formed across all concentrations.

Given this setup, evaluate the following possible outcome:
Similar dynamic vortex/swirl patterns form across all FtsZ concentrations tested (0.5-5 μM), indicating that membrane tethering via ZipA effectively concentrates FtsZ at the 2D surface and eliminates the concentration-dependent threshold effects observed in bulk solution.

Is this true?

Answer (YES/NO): YES